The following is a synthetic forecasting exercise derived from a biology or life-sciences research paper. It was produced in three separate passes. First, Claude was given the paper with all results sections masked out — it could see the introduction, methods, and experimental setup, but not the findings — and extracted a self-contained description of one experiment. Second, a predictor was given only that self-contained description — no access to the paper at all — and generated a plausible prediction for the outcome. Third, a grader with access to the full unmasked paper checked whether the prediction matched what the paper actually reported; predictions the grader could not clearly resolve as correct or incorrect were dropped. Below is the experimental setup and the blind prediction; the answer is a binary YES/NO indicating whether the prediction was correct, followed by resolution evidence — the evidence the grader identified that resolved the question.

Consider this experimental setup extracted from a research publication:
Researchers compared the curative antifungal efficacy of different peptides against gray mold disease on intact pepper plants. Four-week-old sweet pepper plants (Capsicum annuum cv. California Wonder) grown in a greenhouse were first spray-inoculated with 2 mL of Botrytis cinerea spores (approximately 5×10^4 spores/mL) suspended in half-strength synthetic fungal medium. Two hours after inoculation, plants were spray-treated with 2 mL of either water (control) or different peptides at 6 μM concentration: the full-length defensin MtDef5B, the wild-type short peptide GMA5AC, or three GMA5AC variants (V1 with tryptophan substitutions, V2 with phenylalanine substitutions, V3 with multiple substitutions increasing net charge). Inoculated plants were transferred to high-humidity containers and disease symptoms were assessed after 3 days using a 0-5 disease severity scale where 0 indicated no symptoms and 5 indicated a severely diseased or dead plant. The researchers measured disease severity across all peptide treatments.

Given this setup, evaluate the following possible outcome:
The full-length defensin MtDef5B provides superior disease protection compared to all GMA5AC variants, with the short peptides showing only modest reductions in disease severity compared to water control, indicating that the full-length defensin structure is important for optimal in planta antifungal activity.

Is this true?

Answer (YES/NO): NO